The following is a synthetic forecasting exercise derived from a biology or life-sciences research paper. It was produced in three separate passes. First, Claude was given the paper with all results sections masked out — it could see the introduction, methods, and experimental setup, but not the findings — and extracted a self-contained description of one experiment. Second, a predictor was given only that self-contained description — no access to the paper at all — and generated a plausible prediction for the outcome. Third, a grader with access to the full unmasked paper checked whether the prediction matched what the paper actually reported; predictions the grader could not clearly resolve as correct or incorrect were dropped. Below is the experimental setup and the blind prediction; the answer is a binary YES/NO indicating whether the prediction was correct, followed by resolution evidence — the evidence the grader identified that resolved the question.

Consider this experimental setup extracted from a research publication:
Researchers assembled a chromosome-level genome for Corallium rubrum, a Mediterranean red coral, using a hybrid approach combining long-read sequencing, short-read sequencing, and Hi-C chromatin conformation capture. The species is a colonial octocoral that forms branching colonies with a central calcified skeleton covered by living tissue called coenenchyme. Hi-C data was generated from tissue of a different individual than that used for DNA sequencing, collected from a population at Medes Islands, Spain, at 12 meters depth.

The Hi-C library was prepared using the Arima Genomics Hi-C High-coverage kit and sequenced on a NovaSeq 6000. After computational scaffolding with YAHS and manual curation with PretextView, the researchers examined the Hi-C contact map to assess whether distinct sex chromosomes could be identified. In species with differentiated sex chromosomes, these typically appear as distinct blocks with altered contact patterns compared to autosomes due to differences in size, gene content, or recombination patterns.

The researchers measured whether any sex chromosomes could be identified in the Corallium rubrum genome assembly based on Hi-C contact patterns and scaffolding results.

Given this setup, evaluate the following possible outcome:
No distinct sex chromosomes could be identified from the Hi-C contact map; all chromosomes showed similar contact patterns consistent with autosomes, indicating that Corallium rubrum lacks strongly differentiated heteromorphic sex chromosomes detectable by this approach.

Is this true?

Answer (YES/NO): YES